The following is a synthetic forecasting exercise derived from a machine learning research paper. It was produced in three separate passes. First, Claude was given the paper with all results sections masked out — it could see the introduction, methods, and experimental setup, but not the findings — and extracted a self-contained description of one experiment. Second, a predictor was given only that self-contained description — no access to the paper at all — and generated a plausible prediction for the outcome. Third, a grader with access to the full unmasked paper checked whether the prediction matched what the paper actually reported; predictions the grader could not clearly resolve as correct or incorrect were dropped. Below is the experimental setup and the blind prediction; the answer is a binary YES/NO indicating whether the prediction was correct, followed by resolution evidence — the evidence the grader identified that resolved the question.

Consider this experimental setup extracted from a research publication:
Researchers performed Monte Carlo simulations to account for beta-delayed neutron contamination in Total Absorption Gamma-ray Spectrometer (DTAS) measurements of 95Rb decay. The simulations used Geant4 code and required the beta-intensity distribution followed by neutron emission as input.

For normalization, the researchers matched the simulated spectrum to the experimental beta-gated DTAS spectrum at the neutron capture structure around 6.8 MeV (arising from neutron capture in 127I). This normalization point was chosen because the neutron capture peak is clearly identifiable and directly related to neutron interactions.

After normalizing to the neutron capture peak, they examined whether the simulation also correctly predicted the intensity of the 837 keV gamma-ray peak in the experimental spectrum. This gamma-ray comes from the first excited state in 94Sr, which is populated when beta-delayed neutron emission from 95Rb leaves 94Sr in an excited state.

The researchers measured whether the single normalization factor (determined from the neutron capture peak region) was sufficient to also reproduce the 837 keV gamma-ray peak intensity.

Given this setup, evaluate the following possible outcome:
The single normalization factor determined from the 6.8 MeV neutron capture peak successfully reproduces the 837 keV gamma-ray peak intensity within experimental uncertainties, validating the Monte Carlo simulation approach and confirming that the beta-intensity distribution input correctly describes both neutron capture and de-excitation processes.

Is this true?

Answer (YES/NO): YES